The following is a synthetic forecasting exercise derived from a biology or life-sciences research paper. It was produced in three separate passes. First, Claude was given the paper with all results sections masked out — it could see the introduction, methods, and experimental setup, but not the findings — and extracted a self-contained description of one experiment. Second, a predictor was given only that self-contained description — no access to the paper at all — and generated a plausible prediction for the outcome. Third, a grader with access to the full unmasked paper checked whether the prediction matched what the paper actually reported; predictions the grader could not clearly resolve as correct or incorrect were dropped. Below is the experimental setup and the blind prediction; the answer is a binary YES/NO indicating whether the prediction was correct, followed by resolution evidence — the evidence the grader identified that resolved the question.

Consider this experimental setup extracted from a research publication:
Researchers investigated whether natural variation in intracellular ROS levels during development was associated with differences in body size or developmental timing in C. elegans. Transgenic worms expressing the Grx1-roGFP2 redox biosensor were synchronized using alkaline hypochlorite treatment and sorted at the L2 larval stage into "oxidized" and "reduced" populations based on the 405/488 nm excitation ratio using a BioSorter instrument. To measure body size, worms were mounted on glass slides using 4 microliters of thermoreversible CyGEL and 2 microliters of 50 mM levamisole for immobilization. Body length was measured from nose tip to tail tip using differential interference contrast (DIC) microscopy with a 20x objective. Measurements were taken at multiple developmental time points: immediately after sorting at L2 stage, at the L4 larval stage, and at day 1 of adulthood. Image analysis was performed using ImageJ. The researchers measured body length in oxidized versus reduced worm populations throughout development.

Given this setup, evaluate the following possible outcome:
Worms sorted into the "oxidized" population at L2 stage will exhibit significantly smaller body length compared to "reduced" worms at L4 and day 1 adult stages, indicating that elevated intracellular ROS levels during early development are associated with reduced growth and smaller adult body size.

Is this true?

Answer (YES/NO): NO